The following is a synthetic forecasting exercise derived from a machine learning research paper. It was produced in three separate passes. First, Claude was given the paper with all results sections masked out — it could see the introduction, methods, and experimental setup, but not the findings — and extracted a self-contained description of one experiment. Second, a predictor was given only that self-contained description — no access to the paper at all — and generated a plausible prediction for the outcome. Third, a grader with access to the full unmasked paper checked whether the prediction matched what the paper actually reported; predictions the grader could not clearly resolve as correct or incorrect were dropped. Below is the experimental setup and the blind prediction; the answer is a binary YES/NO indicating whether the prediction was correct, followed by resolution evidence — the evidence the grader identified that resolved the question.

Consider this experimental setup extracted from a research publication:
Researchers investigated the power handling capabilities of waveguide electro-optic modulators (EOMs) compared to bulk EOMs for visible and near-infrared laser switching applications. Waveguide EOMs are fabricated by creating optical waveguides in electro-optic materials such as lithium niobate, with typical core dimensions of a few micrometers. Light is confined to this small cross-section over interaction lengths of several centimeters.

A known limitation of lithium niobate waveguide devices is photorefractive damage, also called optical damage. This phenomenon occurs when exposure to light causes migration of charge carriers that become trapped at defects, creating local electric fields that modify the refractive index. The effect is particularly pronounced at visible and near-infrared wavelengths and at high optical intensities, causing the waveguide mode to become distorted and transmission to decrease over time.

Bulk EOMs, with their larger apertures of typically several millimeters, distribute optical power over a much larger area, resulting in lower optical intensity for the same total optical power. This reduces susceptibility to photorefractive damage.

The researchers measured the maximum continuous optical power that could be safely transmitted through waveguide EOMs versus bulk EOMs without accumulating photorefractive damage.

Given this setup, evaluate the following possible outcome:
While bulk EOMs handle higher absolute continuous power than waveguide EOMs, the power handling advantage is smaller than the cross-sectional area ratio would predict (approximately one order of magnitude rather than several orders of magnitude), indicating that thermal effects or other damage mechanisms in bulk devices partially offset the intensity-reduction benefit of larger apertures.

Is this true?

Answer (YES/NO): NO